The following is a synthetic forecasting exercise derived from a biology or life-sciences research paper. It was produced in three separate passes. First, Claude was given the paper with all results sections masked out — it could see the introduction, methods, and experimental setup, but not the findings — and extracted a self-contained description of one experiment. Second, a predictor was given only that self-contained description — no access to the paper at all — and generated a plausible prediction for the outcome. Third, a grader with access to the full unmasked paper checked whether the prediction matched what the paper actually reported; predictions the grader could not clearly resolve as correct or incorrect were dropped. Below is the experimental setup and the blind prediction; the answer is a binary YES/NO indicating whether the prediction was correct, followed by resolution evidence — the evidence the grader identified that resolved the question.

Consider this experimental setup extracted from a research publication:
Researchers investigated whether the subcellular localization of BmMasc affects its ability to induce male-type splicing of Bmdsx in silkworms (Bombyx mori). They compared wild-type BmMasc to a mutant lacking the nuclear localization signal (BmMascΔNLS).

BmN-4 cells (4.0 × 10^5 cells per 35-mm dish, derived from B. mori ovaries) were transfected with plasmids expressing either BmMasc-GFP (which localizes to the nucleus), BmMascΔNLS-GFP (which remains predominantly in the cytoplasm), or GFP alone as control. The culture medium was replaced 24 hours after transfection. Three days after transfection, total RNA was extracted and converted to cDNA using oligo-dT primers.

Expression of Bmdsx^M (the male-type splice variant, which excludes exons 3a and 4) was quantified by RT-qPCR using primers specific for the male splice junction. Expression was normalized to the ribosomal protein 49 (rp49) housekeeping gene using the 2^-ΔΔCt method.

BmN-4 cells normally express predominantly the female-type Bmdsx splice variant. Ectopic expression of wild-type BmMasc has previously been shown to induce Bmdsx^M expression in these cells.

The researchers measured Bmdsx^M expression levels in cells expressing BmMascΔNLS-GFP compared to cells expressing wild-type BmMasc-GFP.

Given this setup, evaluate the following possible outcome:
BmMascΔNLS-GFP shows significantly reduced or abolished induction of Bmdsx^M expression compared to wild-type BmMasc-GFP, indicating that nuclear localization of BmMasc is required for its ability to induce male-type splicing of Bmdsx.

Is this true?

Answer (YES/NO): NO